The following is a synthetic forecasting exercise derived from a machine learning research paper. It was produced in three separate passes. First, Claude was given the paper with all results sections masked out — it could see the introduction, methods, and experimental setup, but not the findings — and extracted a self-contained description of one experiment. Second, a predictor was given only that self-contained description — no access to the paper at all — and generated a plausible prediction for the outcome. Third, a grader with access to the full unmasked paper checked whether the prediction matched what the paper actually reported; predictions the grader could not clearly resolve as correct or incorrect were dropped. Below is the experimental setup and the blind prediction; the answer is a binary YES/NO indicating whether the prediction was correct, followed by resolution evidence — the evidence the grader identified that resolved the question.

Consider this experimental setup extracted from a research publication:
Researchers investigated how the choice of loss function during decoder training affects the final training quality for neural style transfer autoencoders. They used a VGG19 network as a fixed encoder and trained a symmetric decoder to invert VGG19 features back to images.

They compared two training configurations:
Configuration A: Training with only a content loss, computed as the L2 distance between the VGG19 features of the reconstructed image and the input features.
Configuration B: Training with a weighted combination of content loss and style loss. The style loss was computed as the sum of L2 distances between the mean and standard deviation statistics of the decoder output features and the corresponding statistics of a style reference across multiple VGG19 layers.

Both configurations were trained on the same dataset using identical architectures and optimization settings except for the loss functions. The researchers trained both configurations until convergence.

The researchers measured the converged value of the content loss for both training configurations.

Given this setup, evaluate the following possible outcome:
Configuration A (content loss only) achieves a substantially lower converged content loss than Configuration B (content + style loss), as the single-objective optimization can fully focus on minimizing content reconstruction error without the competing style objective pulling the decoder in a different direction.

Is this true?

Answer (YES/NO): YES